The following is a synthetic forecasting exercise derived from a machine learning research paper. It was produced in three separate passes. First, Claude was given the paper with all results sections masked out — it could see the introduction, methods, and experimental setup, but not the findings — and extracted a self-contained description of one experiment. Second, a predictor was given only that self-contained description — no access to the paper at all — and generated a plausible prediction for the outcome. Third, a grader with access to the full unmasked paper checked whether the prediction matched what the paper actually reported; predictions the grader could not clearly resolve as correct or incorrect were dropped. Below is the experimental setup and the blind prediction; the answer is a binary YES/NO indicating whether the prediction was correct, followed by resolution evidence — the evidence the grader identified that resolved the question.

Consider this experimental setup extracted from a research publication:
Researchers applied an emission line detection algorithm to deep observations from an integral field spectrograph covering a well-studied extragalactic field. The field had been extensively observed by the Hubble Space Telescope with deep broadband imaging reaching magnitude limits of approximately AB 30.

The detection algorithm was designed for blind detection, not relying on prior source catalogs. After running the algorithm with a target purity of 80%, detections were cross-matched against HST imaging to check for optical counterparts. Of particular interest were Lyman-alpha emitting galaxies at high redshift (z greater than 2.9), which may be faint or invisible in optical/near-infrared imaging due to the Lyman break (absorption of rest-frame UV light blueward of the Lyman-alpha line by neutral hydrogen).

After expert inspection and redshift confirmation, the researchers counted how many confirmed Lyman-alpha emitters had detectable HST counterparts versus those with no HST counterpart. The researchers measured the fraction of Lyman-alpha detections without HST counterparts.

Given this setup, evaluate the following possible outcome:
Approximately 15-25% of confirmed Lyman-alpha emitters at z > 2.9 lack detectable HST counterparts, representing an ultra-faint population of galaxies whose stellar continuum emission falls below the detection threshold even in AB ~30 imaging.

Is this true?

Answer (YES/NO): NO